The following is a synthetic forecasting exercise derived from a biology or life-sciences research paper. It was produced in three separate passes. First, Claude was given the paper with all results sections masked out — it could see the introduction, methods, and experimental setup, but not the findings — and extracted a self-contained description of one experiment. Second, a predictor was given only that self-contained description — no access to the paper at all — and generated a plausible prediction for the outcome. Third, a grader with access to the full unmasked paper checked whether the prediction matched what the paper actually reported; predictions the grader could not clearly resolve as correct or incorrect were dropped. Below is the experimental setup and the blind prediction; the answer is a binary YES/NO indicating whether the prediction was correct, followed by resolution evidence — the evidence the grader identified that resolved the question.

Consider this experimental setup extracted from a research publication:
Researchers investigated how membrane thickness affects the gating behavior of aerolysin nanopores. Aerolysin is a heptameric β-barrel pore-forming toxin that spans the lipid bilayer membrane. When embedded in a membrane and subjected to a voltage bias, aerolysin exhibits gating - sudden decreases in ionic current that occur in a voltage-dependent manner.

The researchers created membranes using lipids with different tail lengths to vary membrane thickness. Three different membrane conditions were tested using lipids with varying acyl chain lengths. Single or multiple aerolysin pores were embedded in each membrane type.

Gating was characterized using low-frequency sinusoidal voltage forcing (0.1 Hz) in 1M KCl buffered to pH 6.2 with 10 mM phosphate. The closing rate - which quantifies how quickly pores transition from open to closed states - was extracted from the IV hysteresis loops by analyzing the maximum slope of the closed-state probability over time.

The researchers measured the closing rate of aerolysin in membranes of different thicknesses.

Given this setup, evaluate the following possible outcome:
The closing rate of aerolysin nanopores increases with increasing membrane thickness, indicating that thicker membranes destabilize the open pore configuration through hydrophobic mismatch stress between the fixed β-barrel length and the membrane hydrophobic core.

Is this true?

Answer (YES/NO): NO